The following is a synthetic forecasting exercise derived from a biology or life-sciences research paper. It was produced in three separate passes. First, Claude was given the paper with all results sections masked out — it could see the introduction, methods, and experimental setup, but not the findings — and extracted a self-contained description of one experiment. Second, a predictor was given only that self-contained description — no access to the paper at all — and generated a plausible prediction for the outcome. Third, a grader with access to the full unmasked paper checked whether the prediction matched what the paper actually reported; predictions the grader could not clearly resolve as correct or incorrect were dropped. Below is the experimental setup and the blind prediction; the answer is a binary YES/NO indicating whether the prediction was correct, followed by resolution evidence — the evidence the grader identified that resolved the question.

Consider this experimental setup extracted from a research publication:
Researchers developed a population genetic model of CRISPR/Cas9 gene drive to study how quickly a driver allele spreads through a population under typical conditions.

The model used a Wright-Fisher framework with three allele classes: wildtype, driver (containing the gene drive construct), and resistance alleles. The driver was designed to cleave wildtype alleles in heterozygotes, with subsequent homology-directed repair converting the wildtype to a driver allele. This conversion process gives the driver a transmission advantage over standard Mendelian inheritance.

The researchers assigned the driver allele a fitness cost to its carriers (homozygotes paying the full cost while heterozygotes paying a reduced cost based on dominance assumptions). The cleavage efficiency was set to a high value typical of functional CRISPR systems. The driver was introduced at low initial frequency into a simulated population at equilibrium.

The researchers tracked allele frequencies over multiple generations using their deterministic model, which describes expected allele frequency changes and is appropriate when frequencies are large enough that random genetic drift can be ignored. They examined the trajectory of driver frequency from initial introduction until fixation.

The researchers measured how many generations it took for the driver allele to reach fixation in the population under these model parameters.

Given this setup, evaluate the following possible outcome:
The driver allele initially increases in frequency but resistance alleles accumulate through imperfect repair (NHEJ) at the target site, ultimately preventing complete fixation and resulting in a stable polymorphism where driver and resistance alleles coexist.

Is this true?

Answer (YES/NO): NO